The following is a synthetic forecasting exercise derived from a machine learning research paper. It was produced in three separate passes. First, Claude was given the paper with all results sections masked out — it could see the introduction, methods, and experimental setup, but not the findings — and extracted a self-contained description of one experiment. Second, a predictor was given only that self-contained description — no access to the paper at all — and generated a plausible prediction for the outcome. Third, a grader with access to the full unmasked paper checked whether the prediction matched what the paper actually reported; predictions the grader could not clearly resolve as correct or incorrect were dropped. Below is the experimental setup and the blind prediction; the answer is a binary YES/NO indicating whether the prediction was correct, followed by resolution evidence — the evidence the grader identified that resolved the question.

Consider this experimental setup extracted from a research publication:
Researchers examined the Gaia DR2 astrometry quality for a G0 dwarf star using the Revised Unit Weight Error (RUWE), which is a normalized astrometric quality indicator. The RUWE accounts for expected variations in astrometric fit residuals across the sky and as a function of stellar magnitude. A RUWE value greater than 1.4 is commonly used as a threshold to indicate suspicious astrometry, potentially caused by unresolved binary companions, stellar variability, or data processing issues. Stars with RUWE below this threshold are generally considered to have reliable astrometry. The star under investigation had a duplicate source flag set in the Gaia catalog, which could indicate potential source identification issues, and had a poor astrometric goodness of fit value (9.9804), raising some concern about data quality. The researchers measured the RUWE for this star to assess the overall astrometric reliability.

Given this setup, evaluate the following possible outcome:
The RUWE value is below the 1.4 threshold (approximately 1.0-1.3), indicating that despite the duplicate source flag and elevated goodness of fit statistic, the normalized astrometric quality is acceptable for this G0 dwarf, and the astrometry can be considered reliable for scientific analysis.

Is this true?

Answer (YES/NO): YES